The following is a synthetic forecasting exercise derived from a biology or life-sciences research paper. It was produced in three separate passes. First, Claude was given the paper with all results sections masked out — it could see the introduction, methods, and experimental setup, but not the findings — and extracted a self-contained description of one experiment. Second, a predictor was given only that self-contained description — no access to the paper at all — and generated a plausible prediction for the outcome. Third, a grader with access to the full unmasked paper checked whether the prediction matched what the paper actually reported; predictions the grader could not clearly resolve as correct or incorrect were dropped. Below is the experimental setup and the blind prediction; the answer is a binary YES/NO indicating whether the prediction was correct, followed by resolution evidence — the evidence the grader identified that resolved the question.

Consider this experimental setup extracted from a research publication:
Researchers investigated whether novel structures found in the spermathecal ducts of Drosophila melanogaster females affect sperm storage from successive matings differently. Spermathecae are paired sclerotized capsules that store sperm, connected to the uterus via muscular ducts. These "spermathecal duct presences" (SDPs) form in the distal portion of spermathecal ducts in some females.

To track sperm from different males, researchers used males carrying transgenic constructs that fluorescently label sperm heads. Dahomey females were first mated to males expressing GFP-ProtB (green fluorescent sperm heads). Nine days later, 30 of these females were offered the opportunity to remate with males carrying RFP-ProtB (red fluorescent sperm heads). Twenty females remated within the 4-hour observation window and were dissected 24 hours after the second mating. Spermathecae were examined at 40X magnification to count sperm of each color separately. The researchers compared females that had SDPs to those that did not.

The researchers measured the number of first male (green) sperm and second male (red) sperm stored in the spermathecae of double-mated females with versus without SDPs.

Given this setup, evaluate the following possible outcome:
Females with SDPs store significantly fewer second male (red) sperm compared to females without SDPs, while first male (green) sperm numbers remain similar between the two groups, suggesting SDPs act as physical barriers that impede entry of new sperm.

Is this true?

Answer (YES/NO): YES